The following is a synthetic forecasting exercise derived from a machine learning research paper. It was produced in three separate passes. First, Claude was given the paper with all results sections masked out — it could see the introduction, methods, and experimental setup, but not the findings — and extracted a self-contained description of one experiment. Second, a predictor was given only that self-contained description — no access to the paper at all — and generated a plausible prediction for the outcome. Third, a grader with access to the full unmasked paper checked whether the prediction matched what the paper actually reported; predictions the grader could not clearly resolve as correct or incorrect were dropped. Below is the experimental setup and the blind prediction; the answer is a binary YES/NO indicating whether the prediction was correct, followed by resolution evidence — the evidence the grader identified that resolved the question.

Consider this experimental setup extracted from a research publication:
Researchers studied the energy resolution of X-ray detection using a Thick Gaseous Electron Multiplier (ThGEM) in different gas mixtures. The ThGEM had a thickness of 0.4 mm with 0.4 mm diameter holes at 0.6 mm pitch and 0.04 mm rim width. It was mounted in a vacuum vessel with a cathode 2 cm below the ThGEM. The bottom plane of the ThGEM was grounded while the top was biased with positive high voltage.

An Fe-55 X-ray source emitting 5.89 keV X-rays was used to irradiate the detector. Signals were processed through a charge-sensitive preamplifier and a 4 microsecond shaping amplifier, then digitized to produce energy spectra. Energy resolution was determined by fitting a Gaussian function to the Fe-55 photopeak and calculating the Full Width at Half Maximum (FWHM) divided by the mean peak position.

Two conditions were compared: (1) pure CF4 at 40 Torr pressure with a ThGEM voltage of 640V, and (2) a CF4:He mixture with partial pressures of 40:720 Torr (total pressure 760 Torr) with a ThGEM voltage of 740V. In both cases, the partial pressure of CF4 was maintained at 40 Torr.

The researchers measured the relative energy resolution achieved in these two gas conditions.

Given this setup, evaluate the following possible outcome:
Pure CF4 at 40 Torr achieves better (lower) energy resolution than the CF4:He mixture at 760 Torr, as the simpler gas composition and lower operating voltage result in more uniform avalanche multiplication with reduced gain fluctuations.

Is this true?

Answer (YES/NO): YES